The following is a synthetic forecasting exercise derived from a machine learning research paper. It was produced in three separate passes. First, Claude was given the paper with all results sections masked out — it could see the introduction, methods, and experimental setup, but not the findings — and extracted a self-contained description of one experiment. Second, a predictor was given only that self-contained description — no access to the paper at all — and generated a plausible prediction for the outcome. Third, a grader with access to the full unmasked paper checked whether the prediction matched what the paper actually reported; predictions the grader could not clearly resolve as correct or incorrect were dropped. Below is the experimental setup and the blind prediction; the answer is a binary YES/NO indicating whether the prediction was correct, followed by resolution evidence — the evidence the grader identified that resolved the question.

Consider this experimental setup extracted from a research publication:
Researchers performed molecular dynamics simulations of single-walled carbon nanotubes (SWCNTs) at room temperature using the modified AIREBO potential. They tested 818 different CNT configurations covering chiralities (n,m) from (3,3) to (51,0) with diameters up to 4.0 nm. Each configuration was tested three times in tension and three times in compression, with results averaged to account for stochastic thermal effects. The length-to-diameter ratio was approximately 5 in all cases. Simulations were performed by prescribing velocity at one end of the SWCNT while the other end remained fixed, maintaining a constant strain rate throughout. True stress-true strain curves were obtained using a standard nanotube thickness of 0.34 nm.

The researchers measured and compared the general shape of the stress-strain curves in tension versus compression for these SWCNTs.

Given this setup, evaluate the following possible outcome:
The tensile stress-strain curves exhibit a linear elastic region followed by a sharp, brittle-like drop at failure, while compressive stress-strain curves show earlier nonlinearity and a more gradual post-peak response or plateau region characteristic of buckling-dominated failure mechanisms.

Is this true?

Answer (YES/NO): NO